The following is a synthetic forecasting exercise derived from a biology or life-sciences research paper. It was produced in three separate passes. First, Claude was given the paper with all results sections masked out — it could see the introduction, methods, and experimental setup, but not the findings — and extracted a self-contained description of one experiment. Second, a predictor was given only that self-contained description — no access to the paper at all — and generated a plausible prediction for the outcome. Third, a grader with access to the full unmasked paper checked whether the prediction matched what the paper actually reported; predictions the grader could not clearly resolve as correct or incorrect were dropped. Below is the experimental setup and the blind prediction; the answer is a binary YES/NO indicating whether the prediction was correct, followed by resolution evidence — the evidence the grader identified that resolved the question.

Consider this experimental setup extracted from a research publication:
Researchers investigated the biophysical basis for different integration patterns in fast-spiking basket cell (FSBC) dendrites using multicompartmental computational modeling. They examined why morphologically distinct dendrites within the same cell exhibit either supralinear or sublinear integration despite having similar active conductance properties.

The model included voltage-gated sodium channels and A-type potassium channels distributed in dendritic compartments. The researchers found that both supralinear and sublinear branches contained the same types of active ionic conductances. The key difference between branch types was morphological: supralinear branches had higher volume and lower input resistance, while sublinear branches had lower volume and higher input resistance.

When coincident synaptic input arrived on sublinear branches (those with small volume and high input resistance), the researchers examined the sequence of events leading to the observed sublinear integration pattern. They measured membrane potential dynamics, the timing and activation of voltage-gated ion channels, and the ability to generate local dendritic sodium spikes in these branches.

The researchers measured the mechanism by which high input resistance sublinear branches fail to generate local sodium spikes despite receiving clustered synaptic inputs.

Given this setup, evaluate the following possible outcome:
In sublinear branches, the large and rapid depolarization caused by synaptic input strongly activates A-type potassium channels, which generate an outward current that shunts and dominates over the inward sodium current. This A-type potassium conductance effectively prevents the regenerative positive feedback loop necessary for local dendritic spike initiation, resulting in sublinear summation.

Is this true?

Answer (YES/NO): YES